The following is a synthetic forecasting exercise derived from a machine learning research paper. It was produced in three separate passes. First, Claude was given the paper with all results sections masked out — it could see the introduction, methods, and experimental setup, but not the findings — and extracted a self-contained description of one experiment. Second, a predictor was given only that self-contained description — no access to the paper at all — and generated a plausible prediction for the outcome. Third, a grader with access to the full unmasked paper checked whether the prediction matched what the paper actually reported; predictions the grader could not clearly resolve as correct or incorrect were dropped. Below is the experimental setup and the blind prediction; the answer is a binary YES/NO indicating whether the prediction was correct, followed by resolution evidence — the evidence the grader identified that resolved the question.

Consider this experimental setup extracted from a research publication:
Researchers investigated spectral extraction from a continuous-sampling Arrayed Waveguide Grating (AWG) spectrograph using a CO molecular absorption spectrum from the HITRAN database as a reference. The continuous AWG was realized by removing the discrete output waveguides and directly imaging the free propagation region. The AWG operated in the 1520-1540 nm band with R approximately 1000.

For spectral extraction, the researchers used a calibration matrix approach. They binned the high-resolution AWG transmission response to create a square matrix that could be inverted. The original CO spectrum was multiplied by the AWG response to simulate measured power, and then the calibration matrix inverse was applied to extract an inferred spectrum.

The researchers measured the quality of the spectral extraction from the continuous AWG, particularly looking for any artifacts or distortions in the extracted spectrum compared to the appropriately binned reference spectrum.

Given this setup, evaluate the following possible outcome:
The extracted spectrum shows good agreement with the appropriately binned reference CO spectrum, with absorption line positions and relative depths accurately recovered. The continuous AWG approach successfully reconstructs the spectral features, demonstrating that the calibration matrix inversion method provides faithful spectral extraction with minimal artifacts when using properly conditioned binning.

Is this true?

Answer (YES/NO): NO